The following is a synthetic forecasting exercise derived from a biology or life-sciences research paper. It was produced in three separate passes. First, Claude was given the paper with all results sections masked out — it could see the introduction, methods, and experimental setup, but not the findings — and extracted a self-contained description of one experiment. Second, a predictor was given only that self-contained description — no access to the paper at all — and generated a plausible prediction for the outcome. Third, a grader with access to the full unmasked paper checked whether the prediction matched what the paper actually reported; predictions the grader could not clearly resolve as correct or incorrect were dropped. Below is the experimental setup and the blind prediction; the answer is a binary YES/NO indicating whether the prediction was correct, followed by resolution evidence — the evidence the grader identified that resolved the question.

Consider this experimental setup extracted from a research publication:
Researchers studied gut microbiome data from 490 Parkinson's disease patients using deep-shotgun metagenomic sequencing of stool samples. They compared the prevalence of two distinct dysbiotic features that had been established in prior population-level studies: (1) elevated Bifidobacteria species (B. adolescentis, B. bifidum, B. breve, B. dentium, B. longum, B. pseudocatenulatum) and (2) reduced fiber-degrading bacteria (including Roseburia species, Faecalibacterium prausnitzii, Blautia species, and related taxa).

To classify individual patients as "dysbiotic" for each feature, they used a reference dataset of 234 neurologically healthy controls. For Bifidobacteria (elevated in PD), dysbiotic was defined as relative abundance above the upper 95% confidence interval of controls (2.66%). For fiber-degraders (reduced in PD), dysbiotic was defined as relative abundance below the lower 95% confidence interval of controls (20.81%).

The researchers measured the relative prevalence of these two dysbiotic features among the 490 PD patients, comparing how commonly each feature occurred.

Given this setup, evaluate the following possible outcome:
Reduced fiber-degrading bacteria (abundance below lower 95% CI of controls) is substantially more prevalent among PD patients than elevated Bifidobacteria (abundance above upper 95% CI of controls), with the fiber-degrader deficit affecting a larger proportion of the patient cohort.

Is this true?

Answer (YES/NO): YES